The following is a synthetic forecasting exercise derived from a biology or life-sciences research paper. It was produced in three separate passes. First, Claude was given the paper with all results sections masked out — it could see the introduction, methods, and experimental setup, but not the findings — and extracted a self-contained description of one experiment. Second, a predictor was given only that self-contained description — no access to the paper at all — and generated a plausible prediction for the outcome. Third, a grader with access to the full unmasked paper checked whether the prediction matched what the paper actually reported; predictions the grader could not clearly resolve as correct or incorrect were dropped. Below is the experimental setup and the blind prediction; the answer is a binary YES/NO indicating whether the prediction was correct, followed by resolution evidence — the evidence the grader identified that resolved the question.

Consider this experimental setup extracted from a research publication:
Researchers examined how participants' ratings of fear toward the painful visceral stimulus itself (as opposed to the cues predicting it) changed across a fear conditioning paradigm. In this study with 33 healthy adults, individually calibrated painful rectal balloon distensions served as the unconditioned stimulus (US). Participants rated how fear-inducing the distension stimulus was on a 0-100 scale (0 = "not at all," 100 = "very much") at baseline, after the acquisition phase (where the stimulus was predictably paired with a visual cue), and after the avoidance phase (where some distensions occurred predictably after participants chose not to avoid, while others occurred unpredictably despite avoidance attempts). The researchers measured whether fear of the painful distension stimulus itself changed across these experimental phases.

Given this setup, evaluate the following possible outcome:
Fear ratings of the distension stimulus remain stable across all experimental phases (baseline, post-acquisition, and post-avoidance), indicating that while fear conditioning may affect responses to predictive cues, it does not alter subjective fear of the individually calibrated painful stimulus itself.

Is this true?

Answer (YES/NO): NO